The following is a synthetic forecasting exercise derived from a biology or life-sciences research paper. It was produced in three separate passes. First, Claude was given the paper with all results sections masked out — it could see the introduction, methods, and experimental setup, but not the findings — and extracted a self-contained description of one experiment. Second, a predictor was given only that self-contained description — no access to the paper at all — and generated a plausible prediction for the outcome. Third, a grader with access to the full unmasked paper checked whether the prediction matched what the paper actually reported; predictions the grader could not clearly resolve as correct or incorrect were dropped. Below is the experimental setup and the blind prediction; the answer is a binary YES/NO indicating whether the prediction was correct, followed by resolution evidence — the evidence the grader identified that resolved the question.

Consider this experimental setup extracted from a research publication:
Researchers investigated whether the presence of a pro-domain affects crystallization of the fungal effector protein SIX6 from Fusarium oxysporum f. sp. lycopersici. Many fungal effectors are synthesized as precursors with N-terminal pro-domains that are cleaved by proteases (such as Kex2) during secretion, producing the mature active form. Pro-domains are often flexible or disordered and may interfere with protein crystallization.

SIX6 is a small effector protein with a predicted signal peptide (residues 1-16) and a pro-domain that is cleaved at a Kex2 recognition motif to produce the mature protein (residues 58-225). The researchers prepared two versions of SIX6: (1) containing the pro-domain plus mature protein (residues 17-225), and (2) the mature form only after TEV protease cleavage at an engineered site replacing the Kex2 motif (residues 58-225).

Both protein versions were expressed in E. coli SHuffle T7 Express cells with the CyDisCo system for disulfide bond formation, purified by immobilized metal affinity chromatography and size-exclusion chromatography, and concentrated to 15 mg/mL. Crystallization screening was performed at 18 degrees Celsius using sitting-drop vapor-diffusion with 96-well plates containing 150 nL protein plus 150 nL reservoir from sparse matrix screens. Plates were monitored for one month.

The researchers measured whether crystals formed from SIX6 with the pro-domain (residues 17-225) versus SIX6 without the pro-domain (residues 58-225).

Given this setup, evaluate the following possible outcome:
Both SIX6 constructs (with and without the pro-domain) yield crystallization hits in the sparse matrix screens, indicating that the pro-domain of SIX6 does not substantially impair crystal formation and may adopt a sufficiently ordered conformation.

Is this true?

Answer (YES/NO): NO